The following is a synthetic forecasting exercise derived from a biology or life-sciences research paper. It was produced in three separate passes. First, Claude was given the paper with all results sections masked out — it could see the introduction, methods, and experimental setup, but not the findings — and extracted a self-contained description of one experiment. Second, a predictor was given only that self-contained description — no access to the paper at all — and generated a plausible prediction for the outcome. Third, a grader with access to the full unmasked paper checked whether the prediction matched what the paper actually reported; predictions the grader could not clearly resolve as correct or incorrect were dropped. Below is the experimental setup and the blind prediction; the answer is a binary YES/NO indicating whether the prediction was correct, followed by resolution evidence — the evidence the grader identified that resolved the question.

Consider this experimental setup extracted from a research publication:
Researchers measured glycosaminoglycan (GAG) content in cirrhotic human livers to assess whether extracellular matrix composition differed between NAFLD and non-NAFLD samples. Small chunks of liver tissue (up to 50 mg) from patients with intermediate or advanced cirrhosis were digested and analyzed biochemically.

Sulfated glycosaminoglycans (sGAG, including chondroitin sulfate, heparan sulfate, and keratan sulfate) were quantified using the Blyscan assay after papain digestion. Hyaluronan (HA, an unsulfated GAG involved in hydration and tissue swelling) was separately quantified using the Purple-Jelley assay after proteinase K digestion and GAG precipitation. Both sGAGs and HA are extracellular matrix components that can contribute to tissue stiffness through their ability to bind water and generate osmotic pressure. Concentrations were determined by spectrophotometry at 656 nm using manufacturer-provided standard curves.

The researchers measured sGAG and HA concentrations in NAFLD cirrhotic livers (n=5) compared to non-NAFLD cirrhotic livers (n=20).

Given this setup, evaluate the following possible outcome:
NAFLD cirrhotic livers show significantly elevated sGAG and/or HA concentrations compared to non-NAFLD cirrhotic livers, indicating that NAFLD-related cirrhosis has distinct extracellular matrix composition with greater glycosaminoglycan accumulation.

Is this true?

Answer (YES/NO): NO